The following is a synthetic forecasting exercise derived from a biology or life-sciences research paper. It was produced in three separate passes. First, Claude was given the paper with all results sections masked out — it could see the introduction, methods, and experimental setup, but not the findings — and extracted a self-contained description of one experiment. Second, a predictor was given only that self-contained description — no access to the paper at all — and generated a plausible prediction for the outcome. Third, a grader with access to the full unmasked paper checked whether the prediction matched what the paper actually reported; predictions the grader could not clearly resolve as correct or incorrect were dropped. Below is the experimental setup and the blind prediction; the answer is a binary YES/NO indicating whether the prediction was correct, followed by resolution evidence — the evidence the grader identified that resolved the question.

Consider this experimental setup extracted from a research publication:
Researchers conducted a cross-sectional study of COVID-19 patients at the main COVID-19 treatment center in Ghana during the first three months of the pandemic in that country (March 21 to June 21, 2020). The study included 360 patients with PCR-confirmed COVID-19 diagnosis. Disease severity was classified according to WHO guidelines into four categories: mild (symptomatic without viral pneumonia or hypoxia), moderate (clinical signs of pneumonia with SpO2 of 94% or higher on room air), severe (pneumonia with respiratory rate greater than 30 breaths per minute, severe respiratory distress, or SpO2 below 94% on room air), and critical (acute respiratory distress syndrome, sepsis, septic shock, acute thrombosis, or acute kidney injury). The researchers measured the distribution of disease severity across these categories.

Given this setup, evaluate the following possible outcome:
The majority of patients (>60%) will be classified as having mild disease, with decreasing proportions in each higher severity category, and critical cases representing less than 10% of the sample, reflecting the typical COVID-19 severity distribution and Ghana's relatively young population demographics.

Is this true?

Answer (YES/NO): YES